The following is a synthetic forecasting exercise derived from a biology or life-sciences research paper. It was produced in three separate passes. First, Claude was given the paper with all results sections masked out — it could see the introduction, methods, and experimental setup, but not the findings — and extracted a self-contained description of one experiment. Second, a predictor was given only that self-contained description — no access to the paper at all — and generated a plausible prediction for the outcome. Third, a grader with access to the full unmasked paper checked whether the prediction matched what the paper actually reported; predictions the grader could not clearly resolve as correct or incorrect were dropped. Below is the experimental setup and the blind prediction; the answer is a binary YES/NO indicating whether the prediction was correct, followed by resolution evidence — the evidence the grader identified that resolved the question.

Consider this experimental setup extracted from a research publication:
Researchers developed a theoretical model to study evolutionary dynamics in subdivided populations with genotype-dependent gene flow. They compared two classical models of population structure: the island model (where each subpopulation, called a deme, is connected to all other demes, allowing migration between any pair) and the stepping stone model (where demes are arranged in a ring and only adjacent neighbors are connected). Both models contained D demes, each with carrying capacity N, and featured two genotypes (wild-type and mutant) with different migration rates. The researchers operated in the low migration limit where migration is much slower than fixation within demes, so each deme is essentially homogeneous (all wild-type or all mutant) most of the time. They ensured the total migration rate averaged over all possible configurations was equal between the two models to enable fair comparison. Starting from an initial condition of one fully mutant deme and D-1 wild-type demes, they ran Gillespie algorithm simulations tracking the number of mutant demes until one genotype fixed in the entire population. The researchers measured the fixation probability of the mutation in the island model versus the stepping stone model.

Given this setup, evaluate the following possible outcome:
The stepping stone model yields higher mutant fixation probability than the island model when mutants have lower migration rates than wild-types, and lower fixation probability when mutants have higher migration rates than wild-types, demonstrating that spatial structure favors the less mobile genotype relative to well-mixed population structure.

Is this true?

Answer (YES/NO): NO